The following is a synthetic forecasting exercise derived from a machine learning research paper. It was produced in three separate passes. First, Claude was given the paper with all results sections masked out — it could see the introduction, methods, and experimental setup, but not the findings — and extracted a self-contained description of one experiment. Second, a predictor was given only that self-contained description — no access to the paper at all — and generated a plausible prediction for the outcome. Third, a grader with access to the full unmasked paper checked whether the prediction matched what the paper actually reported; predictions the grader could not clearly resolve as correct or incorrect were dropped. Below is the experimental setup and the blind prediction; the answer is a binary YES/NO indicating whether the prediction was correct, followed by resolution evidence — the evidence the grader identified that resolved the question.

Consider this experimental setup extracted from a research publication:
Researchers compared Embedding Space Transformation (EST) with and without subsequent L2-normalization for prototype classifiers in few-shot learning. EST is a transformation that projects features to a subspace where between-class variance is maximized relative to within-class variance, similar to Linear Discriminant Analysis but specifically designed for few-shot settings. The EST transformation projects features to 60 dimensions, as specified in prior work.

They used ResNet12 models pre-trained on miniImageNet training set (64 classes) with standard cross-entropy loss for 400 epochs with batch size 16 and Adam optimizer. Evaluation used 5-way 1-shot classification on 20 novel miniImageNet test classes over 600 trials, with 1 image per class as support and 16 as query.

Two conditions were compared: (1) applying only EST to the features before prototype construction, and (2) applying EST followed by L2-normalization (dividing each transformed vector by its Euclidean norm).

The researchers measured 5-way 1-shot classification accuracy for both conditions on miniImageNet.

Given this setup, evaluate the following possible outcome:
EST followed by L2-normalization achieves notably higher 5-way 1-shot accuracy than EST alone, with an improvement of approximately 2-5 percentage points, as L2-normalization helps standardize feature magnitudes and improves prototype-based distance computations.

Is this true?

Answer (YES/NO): NO